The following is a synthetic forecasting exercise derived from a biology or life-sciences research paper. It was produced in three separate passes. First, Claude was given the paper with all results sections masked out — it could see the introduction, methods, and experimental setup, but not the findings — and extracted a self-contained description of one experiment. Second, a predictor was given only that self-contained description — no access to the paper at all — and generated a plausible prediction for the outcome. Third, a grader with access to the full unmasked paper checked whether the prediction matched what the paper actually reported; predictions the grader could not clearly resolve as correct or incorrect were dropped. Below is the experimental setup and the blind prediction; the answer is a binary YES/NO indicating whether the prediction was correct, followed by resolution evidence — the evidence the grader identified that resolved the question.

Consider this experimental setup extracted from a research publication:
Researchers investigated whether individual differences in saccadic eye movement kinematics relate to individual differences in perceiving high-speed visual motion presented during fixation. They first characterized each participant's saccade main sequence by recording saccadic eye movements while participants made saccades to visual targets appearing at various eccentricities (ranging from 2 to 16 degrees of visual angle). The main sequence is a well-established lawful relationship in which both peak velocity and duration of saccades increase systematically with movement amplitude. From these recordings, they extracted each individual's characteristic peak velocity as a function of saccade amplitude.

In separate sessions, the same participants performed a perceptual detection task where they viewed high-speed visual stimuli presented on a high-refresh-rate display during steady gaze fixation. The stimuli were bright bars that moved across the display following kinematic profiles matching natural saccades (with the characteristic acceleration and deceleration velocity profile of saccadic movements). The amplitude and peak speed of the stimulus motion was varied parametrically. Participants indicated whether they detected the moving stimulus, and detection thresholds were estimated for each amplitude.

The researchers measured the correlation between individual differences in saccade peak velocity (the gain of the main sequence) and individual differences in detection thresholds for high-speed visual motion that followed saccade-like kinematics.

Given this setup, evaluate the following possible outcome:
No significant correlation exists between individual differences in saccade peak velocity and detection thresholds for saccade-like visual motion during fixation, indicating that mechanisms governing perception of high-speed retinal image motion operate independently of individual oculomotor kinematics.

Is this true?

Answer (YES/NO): NO